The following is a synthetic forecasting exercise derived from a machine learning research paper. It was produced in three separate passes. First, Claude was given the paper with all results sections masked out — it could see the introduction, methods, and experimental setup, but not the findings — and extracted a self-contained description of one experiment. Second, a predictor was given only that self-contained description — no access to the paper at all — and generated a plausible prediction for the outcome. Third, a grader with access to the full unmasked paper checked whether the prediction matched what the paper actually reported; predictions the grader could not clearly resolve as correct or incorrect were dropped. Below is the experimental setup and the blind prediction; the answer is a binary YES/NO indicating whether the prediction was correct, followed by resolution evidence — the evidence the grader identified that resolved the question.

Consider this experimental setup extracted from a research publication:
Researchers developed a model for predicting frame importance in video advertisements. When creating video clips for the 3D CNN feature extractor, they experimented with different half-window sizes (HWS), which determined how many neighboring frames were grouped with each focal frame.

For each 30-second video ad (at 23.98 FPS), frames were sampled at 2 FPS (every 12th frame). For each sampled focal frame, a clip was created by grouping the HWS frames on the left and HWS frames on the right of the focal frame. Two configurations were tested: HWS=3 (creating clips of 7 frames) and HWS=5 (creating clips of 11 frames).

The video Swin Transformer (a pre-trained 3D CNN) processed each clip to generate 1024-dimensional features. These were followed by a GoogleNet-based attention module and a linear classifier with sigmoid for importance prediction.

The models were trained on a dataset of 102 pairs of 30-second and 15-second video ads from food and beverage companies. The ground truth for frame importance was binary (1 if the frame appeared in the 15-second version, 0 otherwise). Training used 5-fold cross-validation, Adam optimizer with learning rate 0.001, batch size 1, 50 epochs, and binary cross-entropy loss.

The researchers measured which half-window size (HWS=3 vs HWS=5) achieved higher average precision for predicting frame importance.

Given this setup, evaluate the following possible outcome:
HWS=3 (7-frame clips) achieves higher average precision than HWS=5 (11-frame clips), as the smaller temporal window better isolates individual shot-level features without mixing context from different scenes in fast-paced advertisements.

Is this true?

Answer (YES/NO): YES